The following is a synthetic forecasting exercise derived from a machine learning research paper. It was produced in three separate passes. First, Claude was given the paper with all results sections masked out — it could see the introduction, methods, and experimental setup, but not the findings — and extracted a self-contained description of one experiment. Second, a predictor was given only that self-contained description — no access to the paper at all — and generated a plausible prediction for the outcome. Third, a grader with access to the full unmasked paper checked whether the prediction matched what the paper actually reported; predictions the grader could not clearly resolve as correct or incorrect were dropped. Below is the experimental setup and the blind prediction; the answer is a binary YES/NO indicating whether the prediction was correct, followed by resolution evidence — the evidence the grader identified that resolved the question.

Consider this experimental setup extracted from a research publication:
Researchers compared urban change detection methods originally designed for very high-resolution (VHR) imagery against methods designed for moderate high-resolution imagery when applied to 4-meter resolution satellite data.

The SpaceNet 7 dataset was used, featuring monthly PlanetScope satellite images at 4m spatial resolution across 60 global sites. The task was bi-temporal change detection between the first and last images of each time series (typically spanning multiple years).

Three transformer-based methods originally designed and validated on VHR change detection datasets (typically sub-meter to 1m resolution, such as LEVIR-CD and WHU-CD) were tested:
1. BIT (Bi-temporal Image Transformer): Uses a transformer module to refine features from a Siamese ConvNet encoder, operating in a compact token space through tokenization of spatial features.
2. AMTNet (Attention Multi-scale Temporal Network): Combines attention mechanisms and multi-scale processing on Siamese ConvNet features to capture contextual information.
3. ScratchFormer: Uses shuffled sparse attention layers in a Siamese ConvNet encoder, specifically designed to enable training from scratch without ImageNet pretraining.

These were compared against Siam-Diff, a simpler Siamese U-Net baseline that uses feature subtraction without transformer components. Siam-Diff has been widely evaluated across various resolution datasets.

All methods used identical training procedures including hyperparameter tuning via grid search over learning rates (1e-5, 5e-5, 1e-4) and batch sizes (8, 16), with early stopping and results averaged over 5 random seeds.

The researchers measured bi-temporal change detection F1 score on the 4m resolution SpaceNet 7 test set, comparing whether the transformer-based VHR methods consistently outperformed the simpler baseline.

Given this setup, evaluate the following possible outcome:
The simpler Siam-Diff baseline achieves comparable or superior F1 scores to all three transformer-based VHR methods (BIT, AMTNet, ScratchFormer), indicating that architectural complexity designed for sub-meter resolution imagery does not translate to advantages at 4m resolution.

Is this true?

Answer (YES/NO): NO